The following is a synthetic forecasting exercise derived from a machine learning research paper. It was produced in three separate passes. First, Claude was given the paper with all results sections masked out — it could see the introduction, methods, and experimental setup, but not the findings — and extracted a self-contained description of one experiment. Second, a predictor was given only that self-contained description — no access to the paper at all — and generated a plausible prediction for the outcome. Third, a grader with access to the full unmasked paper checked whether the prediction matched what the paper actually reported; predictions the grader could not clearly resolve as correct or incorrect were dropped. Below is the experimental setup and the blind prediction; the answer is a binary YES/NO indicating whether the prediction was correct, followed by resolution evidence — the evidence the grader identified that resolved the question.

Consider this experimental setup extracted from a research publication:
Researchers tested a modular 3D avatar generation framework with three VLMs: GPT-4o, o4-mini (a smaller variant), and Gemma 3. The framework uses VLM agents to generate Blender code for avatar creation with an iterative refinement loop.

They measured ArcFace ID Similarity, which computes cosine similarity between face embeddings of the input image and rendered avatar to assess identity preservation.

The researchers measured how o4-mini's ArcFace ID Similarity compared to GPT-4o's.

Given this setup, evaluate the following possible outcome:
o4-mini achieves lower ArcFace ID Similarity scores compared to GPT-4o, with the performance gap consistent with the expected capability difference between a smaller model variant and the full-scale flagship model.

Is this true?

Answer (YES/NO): YES